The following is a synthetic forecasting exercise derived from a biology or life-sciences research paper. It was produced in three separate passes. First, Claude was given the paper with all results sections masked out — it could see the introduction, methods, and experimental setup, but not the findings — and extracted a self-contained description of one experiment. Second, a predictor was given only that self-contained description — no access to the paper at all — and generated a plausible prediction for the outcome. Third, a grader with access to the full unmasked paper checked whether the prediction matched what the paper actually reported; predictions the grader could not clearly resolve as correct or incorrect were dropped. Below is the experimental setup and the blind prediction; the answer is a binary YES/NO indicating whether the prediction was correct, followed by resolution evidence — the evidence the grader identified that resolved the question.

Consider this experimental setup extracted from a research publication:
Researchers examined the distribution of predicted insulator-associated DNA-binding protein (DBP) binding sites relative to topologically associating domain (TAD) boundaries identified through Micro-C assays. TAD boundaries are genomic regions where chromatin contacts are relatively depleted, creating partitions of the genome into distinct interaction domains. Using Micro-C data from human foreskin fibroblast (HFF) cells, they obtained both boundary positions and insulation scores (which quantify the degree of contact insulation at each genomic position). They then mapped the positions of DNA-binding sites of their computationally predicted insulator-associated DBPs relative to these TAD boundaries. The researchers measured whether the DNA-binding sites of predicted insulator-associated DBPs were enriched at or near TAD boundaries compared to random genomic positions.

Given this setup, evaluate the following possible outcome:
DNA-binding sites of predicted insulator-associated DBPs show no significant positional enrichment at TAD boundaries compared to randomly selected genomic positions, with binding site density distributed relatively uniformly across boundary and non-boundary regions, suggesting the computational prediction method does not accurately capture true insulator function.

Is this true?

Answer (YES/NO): NO